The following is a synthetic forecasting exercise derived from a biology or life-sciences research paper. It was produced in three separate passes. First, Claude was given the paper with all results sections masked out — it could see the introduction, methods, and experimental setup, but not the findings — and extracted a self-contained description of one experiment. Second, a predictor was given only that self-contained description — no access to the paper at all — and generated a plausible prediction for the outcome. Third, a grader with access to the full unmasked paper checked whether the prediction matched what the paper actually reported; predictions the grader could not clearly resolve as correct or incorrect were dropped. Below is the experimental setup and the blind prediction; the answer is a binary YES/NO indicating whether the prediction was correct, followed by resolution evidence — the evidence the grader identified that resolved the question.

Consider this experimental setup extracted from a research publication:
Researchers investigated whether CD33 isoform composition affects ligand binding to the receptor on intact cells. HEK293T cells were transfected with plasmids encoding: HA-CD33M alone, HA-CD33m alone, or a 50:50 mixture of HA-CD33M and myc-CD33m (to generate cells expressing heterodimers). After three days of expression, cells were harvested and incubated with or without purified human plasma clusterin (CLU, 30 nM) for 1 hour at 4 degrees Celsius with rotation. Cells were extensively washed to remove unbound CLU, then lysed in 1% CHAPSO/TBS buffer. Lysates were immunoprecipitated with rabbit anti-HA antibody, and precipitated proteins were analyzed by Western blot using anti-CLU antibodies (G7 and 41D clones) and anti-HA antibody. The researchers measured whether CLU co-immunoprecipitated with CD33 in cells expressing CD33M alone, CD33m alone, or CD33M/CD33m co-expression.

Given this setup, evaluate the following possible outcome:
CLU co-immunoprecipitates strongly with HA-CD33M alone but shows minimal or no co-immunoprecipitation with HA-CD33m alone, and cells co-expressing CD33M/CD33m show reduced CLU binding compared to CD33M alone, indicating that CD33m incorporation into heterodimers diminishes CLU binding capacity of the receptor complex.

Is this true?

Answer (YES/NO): YES